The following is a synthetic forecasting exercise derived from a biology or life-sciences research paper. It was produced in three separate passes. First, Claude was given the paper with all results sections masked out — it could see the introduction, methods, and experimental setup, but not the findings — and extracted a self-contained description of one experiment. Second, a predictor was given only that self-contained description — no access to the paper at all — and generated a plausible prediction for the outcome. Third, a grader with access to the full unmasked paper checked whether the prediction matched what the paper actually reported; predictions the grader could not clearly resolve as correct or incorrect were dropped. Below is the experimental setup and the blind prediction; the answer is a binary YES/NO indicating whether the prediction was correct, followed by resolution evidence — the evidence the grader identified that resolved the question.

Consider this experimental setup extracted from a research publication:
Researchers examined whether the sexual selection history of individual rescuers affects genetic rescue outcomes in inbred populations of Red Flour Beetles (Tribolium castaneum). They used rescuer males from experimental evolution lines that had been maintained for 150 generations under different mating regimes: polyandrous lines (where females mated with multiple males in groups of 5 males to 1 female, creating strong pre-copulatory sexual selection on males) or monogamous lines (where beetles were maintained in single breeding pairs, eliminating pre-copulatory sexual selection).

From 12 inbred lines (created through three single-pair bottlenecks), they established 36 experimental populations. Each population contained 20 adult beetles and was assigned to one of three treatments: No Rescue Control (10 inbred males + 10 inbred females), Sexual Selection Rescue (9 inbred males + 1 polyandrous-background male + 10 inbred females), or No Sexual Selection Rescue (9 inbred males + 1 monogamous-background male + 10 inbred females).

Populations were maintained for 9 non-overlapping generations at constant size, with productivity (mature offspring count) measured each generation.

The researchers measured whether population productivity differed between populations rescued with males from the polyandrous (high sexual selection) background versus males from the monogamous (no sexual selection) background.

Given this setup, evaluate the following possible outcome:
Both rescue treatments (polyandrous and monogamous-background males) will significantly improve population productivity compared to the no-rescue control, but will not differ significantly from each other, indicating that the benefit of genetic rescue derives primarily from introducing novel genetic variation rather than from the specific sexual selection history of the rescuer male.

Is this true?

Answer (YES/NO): NO